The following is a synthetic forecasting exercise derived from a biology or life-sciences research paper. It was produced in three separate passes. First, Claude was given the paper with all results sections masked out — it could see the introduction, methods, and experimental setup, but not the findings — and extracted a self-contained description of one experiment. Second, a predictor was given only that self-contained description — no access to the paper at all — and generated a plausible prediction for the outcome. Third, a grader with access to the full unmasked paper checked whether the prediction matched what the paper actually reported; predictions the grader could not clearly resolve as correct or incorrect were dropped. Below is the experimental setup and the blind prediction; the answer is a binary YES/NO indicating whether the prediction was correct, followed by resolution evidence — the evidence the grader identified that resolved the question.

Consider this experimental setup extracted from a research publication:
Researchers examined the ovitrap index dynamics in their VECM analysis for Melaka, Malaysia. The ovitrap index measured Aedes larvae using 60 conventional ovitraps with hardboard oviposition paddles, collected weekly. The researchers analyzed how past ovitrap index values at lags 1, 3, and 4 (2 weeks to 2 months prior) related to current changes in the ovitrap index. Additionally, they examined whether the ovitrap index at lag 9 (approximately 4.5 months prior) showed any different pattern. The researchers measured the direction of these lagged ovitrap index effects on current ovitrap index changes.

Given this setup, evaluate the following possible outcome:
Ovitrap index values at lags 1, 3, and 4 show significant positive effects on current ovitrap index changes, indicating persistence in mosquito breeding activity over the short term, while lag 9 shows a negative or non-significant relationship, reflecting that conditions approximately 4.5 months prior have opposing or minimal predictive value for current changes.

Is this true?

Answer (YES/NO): NO